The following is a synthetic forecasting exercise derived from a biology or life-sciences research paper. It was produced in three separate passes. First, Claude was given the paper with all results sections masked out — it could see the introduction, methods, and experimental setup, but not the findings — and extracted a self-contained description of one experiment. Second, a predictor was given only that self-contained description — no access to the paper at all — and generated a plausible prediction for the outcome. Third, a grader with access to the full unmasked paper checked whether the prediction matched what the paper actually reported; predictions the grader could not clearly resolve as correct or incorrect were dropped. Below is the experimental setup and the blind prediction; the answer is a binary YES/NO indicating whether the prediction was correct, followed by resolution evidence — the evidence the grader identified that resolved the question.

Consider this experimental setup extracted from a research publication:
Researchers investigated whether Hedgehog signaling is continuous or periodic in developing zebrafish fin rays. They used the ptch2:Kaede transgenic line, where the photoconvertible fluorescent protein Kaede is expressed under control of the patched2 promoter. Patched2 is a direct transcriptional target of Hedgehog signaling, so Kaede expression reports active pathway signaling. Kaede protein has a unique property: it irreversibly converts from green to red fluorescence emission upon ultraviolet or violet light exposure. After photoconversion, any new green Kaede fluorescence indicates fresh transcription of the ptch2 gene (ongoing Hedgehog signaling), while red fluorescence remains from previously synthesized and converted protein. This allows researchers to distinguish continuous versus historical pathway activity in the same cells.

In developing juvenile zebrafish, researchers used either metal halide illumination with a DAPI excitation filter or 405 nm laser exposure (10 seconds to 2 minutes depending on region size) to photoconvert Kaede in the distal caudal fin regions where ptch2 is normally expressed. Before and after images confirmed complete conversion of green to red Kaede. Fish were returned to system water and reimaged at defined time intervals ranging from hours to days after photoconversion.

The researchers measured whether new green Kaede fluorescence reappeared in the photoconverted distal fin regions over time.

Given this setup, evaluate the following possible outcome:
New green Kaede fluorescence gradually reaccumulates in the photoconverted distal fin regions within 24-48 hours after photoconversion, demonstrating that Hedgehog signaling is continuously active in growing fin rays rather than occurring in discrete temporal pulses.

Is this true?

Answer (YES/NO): YES